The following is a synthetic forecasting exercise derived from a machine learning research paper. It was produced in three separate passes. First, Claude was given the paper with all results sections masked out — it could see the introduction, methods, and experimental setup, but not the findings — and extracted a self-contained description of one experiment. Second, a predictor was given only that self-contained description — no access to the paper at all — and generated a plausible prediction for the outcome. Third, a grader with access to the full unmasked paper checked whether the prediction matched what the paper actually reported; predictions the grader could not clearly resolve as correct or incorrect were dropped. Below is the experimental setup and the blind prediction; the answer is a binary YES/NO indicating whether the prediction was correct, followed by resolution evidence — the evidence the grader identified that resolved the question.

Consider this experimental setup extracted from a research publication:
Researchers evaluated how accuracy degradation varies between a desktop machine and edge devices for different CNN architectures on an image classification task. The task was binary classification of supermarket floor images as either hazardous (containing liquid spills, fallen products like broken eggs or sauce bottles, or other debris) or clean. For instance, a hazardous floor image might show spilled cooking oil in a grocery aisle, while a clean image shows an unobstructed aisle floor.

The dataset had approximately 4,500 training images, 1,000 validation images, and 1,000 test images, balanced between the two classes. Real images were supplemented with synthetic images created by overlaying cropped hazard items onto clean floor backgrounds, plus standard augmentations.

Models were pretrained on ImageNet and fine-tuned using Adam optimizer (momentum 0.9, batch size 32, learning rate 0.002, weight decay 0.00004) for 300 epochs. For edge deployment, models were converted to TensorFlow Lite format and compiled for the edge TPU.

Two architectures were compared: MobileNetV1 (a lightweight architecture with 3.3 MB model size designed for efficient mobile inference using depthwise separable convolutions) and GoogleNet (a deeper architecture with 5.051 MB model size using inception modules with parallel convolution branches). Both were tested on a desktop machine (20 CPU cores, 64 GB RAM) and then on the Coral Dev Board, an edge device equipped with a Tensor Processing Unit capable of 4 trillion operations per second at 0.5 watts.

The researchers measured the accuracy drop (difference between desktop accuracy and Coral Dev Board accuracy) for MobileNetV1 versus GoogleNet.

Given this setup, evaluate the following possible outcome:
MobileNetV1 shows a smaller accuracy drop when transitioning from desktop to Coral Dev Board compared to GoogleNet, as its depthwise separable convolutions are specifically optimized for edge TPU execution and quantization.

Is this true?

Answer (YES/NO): NO